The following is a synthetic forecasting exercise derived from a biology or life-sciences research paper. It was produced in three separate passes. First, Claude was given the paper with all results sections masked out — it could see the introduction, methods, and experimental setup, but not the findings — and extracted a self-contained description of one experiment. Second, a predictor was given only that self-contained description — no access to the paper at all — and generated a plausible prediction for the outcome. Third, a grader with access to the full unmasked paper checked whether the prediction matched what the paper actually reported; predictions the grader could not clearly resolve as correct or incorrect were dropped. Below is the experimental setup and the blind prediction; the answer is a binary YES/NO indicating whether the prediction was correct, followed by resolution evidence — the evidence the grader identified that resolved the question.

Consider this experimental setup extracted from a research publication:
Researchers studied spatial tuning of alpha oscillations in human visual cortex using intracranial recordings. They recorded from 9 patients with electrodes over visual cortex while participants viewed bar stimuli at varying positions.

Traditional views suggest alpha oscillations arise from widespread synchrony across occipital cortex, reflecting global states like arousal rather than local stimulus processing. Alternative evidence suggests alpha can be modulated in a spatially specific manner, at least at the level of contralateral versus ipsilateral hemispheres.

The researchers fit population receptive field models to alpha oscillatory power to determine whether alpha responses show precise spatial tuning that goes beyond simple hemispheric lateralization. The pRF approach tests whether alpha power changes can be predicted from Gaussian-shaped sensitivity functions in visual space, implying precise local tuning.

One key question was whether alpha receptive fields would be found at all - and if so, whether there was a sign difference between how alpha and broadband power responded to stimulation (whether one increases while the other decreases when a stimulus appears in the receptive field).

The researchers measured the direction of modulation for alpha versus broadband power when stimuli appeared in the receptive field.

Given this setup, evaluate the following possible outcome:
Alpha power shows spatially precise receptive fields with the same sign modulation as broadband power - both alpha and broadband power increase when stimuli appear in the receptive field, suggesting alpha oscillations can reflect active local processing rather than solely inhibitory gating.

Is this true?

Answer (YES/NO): NO